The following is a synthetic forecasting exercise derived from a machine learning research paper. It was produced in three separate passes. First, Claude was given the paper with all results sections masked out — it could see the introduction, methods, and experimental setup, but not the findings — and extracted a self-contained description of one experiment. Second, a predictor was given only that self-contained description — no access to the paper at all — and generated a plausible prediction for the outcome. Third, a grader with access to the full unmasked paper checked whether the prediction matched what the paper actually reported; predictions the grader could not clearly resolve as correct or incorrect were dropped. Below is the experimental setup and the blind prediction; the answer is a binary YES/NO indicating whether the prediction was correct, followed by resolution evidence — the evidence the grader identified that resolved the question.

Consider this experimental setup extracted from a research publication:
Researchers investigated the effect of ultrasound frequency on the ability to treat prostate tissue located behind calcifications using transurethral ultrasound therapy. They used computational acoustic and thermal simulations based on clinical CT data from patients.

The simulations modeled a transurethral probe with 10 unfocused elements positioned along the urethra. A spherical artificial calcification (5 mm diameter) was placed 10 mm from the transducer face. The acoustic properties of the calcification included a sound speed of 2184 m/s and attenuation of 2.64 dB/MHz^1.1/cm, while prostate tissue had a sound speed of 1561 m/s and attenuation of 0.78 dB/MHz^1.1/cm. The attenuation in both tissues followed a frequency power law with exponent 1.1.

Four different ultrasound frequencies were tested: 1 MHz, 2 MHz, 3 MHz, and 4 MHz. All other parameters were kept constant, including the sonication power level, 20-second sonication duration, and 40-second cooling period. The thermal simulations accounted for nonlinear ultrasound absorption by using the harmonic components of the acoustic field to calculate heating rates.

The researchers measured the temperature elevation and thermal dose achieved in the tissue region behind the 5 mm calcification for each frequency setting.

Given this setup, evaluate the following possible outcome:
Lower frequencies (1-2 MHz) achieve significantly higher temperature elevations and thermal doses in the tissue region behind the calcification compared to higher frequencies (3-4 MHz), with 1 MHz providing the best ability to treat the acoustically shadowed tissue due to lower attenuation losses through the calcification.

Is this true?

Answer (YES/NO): NO